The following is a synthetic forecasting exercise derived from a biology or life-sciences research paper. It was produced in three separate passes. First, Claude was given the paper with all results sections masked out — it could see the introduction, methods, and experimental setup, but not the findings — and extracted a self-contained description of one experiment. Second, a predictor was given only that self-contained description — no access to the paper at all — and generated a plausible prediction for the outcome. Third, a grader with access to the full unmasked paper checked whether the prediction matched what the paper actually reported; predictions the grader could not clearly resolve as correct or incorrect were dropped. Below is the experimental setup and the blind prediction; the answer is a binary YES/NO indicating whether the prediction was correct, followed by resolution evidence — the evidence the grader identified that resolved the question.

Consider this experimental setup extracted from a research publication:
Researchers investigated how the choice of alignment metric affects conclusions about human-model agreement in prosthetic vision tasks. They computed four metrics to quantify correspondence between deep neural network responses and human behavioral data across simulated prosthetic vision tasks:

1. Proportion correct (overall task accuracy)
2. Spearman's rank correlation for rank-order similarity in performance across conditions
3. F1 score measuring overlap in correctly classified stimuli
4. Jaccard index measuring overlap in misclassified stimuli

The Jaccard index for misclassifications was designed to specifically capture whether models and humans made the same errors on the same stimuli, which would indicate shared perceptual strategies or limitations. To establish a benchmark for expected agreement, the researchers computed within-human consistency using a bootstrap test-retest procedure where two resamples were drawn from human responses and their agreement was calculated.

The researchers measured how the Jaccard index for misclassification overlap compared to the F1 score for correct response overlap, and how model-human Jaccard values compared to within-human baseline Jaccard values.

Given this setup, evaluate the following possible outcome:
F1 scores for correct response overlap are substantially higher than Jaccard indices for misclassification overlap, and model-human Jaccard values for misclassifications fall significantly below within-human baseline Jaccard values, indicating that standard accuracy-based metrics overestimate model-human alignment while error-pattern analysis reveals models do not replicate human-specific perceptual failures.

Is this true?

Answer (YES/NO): YES